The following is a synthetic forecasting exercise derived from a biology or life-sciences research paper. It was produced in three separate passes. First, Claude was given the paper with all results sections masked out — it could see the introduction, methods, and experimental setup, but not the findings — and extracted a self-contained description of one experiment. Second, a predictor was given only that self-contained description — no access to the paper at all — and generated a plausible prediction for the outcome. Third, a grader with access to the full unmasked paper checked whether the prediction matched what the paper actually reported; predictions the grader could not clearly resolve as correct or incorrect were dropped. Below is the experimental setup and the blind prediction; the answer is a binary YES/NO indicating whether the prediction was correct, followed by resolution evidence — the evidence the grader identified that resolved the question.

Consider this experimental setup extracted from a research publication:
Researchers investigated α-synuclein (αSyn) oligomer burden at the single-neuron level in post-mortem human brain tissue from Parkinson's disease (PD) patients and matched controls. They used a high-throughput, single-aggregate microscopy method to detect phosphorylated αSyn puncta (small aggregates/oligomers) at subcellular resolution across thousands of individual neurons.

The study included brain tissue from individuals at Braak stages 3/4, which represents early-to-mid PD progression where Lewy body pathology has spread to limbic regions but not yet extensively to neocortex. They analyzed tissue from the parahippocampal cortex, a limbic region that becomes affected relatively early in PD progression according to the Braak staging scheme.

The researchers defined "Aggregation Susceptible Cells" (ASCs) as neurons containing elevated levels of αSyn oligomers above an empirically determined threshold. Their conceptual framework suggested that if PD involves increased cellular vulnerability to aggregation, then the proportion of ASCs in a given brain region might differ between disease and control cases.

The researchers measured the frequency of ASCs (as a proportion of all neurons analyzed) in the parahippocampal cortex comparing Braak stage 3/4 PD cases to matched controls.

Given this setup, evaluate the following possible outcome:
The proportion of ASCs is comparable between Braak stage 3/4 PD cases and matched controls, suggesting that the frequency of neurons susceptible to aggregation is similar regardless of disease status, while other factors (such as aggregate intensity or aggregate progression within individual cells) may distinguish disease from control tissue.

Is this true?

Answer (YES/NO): NO